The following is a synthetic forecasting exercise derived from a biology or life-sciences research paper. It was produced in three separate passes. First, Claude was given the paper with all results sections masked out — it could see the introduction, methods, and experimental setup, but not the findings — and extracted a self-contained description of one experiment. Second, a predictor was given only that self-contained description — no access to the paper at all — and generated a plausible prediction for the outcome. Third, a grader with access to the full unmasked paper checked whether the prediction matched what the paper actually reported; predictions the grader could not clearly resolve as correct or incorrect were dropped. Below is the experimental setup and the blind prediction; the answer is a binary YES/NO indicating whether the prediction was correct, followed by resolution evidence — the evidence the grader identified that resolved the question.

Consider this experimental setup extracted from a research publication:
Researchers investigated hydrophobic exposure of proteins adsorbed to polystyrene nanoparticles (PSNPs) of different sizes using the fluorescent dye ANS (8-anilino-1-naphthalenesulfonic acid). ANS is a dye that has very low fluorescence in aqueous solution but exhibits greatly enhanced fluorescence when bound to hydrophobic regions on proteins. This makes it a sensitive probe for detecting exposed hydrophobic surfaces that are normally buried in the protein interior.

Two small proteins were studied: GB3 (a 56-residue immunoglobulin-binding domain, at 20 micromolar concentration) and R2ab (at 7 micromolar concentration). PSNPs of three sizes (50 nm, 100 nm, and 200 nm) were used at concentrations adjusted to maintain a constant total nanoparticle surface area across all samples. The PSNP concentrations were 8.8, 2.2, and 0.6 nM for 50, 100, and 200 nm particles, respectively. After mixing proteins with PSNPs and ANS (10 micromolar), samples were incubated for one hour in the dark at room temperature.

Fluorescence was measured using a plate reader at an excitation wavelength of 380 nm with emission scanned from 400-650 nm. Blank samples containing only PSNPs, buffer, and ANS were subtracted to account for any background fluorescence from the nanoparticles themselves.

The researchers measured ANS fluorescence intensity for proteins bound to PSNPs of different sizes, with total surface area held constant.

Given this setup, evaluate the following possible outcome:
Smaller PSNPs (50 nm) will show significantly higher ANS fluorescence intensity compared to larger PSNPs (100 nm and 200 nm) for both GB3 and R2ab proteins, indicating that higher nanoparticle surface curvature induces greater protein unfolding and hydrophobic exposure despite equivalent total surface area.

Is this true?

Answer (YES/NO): YES